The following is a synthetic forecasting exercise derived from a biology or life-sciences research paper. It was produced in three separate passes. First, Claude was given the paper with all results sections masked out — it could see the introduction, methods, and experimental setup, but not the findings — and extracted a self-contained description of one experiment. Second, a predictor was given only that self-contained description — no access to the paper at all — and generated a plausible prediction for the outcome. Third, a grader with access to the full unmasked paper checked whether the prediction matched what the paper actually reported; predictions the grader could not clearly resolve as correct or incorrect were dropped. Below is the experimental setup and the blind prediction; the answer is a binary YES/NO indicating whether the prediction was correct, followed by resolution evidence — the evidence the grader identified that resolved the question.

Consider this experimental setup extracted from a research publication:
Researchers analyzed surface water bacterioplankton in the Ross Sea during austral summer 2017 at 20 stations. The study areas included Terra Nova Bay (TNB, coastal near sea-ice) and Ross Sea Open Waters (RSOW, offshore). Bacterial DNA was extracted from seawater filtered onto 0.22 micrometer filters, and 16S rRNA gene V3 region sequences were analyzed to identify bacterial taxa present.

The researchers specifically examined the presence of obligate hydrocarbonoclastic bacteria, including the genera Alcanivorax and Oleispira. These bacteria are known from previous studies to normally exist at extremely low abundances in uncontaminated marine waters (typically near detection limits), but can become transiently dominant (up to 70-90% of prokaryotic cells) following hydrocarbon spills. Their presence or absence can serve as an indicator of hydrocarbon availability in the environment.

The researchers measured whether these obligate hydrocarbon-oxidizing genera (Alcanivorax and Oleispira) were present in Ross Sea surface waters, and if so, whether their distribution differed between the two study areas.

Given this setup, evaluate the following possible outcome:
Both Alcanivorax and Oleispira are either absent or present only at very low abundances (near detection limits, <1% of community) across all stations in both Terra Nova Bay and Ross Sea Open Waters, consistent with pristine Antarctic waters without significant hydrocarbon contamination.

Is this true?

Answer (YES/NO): NO